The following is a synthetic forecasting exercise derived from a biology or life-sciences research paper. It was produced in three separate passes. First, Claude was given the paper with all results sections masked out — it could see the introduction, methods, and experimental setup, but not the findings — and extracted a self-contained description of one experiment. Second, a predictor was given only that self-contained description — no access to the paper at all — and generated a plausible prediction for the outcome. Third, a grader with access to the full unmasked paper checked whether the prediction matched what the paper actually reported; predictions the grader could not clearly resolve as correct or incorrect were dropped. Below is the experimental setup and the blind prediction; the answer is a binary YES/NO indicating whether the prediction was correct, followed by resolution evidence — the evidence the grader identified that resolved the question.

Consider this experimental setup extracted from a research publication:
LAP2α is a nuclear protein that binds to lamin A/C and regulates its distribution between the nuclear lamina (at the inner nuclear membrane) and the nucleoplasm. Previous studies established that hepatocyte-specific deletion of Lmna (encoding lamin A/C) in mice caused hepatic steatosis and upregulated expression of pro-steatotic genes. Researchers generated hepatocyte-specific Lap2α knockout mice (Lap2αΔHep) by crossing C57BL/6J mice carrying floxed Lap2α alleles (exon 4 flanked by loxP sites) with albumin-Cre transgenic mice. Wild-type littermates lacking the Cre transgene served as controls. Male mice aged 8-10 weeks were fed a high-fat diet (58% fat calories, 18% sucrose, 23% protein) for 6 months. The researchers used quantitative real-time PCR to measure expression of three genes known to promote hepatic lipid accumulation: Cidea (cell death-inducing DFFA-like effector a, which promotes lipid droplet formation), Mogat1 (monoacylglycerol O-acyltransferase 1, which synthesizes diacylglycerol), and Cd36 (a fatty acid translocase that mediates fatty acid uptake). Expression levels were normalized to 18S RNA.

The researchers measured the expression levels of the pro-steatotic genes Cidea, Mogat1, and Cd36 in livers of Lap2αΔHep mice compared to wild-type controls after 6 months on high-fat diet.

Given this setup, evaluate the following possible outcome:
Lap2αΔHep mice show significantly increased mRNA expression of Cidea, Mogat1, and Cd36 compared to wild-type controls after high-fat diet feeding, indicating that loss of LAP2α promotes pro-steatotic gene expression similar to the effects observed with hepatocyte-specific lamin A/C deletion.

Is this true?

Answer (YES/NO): NO